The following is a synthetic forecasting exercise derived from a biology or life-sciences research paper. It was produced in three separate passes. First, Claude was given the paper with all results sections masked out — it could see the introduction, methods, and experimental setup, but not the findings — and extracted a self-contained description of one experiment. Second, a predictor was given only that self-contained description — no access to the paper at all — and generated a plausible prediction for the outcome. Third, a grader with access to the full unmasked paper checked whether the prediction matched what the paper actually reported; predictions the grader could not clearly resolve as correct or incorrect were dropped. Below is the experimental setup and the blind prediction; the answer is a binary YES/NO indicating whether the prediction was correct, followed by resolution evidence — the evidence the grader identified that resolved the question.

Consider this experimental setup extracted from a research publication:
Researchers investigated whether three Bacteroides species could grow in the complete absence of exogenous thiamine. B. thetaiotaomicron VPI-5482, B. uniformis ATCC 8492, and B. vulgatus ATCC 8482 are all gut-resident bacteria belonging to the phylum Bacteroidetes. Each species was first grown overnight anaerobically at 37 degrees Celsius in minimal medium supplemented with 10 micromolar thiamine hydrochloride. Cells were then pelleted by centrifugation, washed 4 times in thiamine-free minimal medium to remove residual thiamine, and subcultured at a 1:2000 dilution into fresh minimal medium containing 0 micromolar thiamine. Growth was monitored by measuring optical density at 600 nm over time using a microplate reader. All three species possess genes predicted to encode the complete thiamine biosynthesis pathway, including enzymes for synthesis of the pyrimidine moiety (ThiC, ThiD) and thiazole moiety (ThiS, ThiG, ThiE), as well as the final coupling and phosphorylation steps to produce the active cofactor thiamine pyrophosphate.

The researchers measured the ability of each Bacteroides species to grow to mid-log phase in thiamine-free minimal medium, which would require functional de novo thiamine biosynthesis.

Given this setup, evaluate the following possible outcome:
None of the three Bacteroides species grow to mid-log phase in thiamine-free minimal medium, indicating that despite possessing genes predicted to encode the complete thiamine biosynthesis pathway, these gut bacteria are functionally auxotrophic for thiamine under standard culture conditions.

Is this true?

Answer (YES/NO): NO